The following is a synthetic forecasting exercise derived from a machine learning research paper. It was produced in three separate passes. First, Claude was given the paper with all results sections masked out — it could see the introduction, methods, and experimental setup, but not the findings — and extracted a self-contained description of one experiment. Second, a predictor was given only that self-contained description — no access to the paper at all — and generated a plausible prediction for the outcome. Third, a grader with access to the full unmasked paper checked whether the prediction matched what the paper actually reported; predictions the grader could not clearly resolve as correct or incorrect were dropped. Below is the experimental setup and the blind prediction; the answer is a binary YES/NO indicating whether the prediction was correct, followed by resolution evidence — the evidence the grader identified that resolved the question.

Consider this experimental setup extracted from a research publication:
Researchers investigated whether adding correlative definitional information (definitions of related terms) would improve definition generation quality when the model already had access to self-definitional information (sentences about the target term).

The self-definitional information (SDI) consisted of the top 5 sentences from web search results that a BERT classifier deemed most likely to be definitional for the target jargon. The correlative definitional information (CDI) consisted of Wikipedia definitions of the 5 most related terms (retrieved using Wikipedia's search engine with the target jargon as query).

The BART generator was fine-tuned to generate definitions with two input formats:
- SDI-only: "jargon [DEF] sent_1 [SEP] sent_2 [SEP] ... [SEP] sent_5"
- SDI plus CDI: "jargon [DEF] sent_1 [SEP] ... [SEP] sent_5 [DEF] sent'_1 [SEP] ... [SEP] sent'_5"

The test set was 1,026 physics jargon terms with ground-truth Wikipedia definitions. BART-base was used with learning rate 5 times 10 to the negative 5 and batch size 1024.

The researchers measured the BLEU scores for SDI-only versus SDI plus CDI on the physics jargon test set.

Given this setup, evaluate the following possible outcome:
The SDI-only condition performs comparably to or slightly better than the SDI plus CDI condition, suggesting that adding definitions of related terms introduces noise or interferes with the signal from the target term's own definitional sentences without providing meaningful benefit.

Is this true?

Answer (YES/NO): NO